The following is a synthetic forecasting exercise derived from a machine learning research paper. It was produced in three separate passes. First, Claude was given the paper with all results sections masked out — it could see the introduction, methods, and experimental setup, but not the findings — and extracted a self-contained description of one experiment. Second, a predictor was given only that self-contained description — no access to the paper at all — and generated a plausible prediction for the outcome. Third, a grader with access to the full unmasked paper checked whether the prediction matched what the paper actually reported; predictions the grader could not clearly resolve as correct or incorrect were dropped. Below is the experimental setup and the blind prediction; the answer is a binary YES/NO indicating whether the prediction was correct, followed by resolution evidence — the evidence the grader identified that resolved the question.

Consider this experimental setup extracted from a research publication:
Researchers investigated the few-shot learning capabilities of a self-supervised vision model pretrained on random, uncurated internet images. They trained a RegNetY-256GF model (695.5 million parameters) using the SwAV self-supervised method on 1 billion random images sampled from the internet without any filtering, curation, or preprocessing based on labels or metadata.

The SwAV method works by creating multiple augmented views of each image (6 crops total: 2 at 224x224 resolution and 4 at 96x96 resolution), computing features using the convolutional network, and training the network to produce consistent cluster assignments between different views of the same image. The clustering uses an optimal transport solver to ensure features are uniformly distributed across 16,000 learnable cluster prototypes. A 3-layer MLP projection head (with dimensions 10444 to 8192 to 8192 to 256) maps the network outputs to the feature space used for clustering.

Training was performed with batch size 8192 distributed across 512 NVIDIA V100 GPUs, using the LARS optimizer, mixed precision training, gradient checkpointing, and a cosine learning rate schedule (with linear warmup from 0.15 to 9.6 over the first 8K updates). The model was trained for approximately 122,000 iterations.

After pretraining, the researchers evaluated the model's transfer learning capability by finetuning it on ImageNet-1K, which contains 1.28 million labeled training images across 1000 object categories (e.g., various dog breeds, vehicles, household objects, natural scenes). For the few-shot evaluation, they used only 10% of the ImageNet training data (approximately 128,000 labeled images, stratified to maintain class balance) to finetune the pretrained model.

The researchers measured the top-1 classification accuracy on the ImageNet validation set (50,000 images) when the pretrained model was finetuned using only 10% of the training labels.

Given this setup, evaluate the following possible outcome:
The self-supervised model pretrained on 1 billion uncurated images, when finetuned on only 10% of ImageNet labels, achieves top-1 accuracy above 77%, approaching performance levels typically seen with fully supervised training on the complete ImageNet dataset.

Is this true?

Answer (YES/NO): YES